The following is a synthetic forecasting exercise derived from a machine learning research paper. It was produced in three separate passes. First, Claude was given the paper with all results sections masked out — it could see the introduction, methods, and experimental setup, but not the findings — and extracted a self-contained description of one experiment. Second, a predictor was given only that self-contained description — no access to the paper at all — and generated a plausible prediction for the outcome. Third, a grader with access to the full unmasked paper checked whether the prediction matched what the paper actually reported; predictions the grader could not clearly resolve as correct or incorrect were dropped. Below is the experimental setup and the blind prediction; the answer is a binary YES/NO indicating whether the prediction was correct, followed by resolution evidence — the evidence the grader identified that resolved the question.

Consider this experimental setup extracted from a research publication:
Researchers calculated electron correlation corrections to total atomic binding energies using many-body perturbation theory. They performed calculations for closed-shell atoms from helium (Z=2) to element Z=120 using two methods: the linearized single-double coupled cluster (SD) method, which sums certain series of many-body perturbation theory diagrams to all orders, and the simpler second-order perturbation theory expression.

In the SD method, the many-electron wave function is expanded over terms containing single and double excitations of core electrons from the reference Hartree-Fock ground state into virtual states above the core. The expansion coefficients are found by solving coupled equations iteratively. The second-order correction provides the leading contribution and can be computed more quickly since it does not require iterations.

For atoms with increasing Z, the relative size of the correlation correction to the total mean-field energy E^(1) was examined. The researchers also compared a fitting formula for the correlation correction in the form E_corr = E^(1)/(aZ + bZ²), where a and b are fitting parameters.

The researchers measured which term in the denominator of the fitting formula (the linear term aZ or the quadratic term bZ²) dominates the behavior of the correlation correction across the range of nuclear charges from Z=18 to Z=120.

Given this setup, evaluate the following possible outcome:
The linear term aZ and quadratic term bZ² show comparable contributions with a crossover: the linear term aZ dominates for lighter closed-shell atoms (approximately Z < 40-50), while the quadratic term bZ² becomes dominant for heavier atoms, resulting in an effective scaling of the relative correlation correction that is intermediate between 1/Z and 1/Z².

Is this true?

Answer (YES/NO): NO